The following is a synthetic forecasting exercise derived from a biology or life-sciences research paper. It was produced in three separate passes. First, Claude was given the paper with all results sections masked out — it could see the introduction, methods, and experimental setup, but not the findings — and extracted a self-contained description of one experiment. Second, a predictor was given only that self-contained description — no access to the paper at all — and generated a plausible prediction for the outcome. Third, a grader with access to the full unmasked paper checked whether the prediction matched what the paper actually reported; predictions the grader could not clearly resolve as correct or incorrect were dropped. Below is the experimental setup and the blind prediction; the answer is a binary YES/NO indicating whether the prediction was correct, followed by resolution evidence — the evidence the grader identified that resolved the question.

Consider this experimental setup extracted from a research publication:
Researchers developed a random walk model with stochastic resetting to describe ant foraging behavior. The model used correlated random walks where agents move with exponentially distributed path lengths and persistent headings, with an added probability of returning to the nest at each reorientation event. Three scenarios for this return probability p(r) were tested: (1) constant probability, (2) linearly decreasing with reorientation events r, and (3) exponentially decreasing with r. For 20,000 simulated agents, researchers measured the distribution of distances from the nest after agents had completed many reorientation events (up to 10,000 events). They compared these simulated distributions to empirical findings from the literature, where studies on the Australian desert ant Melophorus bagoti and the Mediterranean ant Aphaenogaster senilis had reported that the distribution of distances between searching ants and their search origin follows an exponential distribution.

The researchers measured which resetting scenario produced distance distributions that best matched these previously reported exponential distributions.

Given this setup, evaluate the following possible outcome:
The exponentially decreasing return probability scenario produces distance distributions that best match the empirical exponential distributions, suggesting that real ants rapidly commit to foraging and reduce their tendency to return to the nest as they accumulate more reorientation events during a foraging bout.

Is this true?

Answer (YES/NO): NO